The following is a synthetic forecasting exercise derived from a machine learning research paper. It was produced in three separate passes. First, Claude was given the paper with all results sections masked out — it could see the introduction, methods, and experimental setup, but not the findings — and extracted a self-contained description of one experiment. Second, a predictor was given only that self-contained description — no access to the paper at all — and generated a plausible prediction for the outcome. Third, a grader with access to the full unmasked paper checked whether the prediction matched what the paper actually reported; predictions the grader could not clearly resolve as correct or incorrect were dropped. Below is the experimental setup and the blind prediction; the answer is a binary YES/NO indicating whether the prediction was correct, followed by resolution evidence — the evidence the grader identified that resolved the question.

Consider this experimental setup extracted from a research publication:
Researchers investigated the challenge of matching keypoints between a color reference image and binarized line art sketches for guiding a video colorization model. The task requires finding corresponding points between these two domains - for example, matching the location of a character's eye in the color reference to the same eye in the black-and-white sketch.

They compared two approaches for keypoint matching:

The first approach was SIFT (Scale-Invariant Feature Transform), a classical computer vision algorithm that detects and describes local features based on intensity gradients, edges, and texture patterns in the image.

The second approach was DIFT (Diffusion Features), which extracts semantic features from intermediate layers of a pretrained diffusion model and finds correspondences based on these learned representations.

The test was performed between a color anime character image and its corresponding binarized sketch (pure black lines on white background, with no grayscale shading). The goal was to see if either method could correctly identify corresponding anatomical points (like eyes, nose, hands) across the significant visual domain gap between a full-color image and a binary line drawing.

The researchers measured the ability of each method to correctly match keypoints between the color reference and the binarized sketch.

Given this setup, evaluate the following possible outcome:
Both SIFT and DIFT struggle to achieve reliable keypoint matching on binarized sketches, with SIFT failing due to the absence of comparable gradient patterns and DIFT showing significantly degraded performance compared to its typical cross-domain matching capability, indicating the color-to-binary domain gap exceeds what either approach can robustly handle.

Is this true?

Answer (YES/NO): NO